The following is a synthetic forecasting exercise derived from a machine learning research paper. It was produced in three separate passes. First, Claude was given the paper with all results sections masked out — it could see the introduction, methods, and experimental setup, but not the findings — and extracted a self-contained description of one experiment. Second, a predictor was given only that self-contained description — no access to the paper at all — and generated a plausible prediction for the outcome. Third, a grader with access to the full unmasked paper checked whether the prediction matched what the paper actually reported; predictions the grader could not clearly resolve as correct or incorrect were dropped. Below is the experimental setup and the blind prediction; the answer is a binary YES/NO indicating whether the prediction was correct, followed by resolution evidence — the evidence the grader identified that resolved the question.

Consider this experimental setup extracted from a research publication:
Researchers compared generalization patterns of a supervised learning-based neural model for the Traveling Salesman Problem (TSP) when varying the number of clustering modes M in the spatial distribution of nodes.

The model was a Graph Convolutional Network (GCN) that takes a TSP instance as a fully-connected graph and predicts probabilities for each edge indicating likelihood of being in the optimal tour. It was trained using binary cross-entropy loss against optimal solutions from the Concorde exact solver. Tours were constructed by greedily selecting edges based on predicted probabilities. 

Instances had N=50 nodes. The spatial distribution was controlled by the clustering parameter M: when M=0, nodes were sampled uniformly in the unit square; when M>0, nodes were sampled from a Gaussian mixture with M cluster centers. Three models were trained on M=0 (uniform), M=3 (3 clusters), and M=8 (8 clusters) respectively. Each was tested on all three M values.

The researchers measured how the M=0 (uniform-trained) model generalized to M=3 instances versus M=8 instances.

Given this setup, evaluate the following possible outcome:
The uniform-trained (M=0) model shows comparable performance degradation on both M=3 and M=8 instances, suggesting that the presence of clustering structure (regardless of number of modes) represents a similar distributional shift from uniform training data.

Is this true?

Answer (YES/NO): NO